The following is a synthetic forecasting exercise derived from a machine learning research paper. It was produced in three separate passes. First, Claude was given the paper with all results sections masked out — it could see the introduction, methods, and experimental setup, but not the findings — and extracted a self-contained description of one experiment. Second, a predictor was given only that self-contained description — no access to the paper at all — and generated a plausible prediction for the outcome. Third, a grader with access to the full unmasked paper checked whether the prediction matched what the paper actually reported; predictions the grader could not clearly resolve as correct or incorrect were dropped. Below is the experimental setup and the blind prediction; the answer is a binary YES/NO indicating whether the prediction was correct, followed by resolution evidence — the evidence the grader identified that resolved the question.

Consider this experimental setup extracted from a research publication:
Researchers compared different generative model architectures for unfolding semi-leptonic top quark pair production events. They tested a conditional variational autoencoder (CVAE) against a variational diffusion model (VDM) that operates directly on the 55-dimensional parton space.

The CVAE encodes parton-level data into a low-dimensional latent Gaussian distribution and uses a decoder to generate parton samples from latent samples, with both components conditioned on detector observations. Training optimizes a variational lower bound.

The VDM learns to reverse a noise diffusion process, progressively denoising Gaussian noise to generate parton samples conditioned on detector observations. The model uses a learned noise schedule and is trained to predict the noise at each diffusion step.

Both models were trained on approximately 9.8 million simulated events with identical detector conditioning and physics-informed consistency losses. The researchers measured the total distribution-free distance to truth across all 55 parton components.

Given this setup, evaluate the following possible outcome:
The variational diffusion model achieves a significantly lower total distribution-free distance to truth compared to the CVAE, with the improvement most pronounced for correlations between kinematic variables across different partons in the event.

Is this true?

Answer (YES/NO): NO